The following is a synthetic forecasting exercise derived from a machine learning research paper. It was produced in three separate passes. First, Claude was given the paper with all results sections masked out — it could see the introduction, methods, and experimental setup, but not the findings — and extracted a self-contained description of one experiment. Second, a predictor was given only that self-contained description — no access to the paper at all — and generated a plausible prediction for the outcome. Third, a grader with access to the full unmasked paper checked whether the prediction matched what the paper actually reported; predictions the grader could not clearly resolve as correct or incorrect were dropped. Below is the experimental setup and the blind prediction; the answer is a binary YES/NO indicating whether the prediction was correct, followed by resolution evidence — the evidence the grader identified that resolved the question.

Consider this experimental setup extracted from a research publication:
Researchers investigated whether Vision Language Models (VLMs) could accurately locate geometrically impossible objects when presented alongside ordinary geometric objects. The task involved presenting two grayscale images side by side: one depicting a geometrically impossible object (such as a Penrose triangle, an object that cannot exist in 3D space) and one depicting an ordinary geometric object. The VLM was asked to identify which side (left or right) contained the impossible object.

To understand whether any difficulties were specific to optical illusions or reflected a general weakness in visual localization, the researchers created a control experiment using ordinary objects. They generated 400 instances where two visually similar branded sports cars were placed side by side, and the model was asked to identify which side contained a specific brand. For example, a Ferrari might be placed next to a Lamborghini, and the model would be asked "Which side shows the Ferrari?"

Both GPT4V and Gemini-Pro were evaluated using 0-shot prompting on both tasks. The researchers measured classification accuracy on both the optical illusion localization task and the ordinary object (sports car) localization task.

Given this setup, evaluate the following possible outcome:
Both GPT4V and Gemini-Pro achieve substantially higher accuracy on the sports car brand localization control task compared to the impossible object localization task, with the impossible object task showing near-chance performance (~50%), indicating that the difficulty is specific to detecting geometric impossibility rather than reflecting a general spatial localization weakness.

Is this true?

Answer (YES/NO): NO